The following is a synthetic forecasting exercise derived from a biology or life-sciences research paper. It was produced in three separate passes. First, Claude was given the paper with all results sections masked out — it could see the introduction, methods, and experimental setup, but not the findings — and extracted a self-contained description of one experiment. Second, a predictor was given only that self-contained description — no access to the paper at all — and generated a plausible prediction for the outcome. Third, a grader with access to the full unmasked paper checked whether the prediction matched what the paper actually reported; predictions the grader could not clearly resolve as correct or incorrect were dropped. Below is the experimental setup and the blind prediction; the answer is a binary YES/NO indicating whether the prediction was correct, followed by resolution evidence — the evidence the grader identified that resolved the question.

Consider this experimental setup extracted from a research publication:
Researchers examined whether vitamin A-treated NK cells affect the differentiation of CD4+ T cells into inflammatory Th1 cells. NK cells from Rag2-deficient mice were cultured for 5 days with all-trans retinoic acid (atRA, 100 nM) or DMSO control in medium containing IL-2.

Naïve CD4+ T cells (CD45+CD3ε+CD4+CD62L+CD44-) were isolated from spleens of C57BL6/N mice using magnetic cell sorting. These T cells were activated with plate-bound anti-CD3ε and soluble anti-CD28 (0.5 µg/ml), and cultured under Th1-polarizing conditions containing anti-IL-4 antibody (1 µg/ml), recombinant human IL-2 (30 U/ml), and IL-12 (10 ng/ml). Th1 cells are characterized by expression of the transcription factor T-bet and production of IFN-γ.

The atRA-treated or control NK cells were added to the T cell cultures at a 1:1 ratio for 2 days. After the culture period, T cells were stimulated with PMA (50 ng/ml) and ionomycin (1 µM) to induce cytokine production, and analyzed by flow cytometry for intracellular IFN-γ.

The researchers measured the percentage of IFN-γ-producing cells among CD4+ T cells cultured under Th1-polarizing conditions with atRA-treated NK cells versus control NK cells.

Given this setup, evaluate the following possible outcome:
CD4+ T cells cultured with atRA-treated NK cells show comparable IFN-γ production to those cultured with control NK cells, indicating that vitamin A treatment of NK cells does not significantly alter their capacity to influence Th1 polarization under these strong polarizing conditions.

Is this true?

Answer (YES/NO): YES